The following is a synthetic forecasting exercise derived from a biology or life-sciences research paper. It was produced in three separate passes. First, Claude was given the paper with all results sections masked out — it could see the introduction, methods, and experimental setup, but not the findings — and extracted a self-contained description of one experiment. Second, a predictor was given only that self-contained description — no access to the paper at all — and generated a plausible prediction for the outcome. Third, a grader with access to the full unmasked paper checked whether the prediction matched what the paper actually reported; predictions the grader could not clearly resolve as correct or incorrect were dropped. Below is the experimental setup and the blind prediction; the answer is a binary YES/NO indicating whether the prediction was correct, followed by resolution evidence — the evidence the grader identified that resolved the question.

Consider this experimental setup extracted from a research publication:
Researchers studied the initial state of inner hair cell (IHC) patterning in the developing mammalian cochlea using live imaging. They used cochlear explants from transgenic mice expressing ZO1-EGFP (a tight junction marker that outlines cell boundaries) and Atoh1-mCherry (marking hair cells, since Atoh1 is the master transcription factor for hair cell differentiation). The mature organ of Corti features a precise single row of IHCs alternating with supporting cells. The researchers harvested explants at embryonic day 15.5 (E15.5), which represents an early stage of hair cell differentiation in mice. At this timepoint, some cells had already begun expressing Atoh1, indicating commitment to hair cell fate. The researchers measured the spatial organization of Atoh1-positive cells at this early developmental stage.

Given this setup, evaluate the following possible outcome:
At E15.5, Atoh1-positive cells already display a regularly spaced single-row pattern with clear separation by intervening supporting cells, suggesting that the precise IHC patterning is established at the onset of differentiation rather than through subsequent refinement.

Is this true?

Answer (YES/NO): NO